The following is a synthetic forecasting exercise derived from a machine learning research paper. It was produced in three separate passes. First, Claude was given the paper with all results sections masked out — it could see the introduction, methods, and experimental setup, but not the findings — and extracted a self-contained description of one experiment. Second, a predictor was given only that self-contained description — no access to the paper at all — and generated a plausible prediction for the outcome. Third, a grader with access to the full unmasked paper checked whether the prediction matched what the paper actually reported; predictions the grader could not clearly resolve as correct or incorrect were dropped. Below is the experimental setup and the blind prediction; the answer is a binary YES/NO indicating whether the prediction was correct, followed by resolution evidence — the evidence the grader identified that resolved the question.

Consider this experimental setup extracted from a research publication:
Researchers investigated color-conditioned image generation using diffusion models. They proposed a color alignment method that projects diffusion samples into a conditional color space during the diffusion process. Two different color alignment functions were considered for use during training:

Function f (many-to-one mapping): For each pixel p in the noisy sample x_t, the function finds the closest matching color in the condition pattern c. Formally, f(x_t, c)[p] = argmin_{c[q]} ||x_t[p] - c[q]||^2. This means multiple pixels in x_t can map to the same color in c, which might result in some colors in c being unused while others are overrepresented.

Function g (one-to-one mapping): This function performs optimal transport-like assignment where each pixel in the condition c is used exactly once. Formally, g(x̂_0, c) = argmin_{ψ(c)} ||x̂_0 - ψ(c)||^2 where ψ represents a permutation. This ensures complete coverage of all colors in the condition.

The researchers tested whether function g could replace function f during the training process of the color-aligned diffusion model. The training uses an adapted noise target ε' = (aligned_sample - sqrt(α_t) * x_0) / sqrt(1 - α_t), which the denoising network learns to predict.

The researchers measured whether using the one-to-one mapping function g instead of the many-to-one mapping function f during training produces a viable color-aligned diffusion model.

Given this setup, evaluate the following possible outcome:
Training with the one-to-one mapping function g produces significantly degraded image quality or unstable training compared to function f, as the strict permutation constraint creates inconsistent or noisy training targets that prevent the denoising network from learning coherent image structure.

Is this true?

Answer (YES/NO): YES